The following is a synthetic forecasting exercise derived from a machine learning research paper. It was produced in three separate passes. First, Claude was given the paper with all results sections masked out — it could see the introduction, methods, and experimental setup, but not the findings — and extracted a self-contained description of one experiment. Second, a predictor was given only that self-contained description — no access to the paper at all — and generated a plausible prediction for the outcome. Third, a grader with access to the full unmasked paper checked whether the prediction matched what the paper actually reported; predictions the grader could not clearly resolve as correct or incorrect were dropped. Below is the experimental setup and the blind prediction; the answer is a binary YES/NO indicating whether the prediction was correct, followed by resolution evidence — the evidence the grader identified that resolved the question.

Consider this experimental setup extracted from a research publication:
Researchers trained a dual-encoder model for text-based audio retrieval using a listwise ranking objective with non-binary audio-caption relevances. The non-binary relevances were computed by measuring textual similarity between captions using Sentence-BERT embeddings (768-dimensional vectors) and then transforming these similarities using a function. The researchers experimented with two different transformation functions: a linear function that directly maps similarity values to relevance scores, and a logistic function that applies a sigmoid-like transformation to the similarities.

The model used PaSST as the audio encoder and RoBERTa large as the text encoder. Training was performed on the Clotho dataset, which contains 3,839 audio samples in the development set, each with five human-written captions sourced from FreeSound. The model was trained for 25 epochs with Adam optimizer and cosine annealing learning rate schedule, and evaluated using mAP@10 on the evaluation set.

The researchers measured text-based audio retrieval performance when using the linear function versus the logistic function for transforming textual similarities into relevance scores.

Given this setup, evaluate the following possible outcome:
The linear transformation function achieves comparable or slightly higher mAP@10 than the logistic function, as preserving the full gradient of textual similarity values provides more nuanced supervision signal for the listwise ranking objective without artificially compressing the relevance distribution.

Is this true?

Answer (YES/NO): NO